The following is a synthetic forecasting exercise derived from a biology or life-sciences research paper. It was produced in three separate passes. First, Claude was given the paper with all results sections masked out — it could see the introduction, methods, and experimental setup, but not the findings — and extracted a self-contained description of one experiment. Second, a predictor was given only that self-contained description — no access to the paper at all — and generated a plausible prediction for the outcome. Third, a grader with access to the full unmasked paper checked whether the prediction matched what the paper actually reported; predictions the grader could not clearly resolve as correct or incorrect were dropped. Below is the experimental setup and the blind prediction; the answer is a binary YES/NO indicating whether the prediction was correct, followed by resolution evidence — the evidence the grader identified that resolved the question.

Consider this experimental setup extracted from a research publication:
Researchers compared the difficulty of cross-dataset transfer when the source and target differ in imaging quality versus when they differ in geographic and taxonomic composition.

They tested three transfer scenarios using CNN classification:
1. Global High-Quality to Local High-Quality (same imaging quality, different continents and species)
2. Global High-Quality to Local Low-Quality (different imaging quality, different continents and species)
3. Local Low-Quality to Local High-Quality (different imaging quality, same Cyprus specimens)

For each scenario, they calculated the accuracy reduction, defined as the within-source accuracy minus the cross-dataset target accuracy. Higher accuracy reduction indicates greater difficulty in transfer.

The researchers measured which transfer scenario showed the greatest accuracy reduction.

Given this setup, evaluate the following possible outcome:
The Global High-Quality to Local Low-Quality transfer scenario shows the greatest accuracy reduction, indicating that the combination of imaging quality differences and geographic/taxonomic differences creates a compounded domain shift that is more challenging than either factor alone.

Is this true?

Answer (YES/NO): NO